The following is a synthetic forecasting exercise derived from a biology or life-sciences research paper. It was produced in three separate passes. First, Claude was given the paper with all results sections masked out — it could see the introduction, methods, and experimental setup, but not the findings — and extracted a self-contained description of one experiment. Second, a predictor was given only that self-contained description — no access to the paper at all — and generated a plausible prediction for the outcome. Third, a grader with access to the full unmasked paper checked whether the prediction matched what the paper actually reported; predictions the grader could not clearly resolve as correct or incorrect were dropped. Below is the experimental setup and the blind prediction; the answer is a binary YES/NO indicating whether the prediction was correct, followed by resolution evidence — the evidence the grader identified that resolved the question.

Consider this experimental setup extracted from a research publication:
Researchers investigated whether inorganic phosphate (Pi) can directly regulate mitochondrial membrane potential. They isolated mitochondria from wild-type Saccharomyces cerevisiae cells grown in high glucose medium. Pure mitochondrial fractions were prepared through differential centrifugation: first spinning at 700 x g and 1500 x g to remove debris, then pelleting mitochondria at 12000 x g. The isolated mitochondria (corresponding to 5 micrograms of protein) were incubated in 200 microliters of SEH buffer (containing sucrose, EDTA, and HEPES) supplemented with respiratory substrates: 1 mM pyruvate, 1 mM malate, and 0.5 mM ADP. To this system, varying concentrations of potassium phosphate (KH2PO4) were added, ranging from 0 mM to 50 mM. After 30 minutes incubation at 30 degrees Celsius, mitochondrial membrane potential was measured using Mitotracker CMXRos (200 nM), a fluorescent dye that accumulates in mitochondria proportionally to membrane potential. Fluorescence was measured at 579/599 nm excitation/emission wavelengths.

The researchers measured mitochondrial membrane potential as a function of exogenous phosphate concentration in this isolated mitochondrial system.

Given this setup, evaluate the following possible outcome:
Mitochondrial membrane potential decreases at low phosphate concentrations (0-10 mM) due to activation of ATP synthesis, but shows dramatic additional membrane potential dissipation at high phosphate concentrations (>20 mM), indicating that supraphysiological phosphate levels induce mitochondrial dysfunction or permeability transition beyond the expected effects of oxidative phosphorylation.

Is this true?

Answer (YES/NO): NO